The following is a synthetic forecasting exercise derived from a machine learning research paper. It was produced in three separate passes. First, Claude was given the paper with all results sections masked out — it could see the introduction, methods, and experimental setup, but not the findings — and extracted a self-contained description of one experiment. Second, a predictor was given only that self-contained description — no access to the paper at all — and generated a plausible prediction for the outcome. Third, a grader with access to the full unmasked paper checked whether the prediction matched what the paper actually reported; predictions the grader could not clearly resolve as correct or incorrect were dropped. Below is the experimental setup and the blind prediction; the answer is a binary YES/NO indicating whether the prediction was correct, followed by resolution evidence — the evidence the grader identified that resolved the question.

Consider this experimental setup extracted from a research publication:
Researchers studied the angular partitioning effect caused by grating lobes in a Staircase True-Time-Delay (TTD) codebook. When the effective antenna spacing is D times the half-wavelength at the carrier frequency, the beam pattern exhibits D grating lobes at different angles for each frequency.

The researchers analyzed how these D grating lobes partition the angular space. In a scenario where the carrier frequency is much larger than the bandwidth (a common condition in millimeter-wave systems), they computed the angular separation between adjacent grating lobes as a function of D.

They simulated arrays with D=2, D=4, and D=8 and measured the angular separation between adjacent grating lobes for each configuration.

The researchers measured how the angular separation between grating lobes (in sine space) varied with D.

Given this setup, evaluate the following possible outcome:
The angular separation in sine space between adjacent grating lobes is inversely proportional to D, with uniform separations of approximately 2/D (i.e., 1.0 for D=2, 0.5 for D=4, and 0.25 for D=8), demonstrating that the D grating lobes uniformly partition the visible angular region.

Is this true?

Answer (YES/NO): YES